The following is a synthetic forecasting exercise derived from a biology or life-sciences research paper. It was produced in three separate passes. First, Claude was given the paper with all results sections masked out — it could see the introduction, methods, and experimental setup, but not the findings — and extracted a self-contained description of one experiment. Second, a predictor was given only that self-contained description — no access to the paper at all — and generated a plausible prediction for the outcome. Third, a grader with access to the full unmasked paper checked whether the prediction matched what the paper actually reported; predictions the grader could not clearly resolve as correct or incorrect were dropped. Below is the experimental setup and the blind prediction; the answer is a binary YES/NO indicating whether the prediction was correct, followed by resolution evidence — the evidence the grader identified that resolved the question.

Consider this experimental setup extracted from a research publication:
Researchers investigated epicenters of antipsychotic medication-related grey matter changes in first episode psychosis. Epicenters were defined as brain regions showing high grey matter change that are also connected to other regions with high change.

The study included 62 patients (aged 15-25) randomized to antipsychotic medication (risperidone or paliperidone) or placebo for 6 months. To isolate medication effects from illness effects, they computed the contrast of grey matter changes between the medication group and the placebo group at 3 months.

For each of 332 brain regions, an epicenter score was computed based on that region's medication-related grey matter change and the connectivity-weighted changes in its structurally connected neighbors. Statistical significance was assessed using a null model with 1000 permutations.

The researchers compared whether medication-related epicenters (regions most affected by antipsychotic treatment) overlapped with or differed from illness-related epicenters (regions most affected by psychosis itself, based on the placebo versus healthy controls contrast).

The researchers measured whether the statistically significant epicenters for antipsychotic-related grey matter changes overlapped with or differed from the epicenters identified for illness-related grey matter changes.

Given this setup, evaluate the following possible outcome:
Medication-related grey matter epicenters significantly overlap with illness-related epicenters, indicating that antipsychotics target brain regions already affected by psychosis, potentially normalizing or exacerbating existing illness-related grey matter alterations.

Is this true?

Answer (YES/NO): NO